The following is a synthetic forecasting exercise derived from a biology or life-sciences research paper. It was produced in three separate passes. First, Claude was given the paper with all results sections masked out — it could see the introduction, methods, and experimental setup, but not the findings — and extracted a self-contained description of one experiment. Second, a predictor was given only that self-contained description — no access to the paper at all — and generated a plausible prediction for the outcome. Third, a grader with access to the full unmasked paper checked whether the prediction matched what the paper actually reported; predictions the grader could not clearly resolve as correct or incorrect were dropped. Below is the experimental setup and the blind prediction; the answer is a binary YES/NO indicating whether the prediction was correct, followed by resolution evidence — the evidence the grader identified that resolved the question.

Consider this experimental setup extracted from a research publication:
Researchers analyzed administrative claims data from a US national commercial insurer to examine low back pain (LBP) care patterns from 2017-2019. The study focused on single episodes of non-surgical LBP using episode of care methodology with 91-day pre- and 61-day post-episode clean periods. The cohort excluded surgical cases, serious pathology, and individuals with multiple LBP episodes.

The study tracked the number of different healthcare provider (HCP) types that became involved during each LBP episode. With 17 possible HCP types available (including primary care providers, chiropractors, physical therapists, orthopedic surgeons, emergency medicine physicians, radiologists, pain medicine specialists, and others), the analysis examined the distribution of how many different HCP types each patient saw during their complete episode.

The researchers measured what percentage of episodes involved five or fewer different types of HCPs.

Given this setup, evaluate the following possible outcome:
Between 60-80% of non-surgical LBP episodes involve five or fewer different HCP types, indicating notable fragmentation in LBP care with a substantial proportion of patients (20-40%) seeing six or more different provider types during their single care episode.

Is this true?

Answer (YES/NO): NO